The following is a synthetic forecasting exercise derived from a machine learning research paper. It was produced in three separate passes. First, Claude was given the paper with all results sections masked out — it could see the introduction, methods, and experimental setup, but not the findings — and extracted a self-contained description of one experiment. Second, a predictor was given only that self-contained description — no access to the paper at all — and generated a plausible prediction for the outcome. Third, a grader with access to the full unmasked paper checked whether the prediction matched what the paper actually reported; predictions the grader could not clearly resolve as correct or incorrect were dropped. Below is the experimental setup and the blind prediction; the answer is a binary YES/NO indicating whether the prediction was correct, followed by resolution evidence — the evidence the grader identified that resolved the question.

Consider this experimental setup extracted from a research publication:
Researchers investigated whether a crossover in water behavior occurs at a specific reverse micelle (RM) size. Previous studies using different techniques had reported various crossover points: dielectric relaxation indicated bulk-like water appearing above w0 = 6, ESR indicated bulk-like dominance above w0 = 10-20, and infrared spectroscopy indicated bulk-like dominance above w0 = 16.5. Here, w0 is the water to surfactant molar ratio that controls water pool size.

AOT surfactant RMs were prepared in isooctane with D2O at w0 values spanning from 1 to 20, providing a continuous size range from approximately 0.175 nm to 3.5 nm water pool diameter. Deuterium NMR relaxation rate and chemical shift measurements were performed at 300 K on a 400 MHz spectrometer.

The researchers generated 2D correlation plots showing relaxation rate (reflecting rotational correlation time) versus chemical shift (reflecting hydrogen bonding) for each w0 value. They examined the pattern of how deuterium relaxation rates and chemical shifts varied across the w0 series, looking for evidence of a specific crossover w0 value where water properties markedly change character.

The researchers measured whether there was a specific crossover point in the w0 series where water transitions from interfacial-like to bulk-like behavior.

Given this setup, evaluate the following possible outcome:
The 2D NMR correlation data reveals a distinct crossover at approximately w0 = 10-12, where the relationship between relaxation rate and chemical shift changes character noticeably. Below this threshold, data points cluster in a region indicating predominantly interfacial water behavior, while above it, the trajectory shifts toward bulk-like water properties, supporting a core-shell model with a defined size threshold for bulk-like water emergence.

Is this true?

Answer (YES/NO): NO